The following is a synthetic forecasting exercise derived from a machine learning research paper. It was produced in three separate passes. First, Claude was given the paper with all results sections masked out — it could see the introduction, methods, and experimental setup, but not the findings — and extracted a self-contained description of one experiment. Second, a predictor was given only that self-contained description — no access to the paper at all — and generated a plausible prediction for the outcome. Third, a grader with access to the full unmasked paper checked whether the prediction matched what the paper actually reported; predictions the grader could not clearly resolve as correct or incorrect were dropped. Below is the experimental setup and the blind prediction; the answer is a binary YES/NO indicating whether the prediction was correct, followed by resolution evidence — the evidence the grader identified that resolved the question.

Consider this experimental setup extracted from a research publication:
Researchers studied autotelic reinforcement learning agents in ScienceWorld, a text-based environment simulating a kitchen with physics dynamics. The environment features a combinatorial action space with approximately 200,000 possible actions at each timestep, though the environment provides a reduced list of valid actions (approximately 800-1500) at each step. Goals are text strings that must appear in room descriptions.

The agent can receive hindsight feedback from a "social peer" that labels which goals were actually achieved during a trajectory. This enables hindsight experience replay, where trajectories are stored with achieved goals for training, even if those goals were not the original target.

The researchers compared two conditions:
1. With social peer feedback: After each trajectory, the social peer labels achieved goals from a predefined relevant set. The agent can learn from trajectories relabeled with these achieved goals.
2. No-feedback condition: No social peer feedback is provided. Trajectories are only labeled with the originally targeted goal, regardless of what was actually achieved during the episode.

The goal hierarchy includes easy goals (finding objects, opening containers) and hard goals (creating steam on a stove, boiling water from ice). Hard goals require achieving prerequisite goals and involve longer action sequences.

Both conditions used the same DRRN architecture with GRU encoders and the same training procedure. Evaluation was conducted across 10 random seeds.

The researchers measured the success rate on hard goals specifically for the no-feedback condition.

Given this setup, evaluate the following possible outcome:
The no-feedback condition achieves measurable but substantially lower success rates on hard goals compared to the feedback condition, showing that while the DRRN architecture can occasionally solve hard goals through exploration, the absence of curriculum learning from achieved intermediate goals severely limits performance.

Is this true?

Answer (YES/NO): NO